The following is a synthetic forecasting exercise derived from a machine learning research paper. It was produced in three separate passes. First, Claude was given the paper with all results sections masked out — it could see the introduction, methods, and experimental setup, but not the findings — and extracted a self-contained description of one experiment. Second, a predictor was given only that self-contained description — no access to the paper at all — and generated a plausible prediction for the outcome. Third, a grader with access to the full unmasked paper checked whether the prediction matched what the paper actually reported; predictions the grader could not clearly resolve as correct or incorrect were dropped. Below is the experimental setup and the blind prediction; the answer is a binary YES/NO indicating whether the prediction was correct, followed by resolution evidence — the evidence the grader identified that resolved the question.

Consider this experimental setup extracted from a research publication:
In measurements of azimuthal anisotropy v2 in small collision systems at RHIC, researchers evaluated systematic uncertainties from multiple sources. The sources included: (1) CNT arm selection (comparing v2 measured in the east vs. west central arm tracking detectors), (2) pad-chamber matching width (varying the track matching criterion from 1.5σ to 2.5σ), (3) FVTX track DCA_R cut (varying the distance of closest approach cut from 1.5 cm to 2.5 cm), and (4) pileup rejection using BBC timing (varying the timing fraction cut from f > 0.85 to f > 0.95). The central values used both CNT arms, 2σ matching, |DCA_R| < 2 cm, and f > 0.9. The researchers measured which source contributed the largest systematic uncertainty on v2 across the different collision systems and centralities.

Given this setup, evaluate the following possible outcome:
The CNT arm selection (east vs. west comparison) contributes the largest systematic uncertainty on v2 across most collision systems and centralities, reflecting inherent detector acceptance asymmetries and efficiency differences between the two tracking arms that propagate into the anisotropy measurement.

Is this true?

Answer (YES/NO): YES